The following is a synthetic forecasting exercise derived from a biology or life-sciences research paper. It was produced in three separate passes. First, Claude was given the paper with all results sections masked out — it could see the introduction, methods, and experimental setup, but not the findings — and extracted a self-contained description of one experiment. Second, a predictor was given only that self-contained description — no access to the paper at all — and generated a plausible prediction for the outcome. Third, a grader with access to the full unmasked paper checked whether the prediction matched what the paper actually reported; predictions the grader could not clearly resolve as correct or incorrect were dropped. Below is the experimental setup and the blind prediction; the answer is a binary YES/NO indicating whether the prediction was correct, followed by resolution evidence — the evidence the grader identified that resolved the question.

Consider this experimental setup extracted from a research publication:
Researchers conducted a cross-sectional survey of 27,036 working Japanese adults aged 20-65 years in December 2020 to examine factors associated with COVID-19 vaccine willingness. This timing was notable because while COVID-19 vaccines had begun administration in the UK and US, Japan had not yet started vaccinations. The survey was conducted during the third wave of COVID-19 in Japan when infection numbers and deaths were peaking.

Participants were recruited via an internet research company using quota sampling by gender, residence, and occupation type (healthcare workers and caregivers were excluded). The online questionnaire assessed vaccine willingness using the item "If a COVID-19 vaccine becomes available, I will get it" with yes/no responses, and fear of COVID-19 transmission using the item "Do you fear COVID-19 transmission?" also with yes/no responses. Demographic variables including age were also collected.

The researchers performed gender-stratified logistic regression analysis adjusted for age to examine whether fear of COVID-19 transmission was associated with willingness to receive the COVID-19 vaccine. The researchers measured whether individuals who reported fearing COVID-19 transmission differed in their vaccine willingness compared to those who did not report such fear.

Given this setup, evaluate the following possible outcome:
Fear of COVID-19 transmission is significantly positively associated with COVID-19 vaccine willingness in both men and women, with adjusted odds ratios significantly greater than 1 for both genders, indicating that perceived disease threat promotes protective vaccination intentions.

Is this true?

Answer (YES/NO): YES